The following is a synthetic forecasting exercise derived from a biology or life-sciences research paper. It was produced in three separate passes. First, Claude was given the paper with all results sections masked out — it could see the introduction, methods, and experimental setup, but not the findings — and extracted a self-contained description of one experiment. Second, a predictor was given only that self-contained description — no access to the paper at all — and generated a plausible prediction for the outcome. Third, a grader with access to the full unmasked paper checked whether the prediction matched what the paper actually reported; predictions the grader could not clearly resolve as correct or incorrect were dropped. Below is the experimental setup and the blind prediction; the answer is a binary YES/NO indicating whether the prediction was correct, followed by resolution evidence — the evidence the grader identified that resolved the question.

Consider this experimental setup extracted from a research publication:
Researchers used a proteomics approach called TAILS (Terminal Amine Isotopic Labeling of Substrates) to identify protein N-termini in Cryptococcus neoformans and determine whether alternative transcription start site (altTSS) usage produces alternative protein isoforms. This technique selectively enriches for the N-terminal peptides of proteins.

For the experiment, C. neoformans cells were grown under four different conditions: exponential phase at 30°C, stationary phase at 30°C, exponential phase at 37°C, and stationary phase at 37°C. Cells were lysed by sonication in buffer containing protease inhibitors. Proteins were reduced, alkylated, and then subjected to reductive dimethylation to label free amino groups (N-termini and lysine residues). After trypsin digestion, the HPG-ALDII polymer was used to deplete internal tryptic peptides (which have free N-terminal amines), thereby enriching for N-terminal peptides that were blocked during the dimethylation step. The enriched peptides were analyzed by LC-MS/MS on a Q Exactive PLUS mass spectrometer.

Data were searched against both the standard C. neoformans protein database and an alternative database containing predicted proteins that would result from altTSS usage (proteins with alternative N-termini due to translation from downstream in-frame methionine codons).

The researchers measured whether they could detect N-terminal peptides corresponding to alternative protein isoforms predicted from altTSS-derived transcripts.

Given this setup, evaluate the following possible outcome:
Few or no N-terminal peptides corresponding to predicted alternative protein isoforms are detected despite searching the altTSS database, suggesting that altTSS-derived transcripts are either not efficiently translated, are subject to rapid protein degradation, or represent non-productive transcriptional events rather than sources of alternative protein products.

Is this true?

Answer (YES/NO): NO